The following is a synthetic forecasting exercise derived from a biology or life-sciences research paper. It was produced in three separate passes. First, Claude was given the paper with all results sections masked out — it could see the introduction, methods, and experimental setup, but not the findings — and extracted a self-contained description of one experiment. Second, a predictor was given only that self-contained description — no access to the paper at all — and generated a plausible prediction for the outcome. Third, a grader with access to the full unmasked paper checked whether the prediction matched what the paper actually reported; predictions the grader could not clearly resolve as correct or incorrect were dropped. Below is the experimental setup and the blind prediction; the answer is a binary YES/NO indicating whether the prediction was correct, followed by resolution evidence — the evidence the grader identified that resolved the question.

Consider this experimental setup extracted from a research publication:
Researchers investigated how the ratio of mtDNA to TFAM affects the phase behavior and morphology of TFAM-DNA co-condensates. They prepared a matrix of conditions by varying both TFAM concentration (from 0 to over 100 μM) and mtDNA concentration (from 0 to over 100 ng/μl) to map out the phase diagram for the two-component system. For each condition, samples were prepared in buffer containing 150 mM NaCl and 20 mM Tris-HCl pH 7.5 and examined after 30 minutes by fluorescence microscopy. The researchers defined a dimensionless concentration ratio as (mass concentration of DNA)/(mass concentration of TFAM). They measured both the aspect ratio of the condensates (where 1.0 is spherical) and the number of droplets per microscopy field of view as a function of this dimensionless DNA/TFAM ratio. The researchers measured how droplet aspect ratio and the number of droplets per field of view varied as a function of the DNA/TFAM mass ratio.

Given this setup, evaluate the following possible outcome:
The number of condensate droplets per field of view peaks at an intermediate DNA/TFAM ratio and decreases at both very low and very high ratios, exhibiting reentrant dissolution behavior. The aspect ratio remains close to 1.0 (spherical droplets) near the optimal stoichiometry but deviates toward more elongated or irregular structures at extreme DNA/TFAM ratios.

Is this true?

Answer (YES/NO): NO